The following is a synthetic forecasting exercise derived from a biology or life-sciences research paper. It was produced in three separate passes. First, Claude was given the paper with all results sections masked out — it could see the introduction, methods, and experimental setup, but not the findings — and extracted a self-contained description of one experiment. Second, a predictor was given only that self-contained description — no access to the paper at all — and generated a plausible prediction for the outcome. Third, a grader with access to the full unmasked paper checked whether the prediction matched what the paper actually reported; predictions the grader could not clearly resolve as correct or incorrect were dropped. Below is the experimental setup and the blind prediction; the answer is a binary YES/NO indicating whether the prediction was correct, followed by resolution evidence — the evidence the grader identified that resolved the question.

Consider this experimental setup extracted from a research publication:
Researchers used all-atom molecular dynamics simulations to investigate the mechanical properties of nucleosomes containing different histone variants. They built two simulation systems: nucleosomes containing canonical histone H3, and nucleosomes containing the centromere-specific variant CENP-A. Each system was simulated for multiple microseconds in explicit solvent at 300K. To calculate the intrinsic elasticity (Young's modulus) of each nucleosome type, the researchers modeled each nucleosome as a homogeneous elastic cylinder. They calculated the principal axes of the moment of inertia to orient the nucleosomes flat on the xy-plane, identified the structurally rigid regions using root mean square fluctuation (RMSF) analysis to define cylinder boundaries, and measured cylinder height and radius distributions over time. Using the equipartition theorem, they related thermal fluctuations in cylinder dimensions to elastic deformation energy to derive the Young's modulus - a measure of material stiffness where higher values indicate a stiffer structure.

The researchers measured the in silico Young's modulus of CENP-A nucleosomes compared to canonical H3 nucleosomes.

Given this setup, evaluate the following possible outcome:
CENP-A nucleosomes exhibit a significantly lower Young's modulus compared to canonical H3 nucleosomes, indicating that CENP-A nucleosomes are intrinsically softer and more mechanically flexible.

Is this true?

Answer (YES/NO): YES